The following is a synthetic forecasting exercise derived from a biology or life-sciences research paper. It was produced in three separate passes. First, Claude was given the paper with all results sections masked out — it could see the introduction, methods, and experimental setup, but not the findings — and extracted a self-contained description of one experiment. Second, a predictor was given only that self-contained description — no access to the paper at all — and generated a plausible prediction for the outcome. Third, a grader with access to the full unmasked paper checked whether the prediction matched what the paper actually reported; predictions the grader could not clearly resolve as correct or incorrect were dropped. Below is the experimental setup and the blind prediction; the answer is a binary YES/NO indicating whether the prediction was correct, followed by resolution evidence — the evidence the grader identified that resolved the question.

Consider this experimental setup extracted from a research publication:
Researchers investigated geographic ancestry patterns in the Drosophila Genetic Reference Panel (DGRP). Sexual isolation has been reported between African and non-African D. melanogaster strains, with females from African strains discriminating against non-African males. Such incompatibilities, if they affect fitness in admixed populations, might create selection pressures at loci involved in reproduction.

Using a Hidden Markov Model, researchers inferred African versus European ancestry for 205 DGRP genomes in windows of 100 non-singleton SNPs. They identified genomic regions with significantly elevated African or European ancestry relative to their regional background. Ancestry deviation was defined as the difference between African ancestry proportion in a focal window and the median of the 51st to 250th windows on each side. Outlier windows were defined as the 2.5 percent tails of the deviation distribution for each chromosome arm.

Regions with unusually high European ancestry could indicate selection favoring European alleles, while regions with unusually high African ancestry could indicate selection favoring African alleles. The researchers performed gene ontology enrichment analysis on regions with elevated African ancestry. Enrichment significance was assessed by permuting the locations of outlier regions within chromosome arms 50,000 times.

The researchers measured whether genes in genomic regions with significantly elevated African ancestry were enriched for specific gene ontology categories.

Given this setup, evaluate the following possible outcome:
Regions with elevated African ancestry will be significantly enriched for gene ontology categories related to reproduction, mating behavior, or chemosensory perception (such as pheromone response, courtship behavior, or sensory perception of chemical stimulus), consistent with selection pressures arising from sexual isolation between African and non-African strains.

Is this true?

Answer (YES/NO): NO